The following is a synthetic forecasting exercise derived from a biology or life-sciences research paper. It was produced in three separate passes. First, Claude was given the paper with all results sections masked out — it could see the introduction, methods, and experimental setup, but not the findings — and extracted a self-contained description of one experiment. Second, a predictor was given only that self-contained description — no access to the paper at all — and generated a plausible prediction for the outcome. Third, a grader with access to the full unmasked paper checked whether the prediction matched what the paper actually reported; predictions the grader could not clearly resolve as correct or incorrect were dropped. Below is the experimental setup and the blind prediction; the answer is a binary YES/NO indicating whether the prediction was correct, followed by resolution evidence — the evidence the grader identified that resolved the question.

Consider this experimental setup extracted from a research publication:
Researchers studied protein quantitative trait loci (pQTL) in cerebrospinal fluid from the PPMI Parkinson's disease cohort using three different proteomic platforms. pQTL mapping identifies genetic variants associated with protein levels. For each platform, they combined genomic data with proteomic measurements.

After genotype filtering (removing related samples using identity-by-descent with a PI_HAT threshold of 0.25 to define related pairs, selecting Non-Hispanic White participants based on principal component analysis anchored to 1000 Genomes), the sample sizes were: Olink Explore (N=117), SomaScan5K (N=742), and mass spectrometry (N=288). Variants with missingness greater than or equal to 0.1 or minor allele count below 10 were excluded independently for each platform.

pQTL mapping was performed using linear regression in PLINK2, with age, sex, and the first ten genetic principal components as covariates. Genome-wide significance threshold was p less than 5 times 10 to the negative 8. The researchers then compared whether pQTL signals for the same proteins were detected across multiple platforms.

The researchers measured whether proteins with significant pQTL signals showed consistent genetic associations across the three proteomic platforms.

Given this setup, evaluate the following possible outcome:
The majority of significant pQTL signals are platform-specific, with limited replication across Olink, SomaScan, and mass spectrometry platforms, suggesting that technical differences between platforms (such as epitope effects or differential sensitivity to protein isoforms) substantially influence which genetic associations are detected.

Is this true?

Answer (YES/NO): YES